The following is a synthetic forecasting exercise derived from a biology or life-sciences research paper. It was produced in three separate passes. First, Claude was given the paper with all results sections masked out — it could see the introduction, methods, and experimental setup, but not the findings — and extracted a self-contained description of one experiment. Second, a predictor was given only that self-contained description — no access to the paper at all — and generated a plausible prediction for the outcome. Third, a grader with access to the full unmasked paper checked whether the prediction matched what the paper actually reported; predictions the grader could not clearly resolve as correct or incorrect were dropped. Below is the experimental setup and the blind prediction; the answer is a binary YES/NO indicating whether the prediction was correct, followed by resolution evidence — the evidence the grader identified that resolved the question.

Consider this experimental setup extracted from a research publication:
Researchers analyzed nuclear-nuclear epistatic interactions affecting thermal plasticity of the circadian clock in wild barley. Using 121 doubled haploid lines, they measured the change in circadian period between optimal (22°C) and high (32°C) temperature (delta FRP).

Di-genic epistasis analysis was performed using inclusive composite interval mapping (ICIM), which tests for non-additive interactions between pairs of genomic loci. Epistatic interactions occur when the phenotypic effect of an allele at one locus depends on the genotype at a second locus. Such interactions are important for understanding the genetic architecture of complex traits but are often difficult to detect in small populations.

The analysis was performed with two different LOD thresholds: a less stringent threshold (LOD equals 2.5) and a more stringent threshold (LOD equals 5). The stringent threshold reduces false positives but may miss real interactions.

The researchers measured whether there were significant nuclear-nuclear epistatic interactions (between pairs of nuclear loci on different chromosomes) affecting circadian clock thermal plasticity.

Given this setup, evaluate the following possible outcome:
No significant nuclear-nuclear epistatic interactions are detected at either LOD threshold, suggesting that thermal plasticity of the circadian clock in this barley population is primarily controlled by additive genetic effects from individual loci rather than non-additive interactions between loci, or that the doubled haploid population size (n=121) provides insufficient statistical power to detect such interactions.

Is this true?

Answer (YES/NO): NO